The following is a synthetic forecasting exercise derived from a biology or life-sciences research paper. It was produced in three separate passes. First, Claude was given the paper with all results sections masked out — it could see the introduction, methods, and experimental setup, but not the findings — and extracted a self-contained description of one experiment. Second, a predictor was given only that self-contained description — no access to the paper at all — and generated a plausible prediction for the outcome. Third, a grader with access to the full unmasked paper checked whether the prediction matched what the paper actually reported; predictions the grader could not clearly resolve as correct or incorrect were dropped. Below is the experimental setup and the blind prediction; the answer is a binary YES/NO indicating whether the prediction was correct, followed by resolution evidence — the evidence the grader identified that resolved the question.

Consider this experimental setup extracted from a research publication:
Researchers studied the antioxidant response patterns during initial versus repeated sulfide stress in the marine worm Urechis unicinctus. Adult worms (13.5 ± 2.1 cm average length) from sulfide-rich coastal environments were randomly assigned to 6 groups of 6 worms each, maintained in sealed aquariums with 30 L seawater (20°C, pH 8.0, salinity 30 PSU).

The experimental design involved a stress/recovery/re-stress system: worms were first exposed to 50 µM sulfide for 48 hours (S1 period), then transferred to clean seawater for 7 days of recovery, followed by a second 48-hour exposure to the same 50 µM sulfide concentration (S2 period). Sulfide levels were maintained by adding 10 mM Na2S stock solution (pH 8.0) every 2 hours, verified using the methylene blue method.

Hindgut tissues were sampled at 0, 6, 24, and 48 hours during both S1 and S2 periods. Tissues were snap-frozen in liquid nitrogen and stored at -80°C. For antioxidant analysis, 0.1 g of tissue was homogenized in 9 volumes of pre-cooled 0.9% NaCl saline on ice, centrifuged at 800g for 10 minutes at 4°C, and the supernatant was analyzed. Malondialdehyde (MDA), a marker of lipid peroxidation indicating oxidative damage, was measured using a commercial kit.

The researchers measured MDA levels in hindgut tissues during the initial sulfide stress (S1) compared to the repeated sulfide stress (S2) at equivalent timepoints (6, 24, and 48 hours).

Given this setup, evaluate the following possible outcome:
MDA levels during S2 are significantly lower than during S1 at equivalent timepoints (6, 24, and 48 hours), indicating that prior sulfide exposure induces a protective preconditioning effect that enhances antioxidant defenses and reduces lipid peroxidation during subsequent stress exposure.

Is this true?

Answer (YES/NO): NO